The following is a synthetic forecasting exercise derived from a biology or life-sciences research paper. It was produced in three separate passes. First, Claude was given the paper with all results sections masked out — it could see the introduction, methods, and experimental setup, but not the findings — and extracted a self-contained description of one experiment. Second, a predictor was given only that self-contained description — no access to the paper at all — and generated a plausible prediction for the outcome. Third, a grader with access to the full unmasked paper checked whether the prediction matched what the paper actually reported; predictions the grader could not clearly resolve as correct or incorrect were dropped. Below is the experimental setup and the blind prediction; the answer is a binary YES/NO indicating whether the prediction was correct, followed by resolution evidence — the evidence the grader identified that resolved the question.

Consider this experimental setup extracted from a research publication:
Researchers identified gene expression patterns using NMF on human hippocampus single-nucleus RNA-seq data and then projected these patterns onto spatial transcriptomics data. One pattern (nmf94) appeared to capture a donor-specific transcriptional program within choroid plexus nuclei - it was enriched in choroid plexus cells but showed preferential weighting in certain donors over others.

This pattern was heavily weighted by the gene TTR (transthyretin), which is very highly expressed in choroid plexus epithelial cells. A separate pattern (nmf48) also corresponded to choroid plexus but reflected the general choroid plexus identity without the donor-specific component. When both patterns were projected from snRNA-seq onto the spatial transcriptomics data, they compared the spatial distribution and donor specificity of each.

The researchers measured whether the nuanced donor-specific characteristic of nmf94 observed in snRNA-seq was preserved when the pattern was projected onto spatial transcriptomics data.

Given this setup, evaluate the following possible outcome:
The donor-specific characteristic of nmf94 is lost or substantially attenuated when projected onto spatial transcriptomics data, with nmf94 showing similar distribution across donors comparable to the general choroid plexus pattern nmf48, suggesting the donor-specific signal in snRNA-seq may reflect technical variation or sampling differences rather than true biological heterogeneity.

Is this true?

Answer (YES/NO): NO